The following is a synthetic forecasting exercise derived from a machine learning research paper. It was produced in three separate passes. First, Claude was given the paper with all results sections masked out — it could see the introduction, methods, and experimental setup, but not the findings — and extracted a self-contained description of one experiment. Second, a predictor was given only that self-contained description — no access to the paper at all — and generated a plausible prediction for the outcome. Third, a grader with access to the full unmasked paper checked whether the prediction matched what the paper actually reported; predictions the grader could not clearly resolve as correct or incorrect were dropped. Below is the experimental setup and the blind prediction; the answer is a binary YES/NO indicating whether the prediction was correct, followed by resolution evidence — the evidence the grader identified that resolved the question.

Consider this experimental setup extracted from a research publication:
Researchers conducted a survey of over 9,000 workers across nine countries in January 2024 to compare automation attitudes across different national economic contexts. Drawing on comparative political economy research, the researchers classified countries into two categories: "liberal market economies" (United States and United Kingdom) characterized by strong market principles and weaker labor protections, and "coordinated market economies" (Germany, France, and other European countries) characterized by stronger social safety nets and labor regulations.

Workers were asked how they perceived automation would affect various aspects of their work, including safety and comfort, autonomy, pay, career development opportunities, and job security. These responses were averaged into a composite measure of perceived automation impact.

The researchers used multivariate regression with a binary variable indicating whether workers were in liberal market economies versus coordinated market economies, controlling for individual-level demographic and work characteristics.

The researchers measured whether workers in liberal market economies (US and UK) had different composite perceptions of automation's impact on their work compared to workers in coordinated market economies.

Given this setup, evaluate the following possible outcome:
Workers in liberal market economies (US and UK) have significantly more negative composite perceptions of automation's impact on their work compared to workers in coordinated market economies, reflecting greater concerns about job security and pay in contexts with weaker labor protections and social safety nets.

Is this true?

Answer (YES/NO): YES